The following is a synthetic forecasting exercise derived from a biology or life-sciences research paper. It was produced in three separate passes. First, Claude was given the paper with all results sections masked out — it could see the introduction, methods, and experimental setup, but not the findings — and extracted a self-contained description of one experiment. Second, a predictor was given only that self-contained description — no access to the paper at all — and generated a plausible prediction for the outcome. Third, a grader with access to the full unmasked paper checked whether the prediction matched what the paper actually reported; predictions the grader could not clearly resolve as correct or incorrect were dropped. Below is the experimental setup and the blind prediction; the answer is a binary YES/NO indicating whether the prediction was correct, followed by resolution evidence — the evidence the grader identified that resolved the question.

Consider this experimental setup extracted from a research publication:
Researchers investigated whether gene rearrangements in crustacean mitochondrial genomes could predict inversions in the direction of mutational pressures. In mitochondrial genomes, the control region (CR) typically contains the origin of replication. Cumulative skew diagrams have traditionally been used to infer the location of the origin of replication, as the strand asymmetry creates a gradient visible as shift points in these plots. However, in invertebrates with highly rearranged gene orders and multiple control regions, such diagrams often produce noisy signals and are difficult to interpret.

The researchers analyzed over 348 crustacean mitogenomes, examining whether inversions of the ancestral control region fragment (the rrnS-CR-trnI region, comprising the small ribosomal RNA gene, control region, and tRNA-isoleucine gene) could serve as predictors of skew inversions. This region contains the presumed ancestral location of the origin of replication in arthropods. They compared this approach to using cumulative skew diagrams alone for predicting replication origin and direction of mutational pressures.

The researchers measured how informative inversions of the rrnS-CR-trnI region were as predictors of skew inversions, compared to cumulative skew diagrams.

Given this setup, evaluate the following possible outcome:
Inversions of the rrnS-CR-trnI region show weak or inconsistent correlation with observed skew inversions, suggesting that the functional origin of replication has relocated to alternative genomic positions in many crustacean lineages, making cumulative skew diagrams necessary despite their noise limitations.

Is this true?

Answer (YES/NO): NO